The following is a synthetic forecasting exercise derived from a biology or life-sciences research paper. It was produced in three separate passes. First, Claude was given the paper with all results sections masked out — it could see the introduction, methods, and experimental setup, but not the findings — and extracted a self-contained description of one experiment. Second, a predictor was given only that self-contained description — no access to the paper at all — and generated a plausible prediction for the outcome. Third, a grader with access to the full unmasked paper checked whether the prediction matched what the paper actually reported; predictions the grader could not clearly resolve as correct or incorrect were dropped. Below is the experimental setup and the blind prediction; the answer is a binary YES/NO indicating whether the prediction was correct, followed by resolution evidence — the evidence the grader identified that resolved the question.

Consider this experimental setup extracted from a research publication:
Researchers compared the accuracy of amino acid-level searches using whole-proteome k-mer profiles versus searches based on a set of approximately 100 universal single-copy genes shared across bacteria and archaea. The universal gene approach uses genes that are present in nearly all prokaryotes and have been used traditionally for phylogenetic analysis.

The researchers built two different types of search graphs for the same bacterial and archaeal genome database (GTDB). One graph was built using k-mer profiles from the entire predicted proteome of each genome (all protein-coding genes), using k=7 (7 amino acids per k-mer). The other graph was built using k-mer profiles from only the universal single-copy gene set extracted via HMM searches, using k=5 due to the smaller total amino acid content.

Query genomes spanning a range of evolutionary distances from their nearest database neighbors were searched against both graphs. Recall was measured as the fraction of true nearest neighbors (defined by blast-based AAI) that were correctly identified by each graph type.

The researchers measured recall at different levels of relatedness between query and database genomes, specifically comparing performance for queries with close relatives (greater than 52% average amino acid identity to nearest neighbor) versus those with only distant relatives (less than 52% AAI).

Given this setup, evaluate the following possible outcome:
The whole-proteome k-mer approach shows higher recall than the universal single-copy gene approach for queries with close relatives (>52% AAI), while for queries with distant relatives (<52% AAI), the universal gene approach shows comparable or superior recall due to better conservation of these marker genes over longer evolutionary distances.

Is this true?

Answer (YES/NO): YES